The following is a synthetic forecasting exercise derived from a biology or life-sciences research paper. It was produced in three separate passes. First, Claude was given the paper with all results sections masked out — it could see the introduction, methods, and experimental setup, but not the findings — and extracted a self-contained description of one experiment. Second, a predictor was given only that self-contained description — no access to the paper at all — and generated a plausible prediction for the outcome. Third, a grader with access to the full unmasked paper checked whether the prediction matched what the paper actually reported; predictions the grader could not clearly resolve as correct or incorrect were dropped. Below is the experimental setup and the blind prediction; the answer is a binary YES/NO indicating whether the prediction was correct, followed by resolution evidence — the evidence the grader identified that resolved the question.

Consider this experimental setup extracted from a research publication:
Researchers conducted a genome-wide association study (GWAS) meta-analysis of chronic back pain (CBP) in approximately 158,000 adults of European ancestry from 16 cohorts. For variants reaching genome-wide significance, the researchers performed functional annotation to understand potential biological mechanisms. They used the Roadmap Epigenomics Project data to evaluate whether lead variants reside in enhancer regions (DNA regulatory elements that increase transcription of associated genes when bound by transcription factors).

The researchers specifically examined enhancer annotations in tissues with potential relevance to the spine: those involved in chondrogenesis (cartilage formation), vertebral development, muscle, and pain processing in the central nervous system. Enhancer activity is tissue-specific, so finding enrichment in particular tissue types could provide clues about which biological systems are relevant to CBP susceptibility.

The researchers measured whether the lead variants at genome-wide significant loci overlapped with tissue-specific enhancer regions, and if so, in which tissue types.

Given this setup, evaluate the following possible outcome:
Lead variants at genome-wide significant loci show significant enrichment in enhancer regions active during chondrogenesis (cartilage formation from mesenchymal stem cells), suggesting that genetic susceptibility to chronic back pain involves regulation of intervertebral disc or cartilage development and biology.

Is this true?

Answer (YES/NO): YES